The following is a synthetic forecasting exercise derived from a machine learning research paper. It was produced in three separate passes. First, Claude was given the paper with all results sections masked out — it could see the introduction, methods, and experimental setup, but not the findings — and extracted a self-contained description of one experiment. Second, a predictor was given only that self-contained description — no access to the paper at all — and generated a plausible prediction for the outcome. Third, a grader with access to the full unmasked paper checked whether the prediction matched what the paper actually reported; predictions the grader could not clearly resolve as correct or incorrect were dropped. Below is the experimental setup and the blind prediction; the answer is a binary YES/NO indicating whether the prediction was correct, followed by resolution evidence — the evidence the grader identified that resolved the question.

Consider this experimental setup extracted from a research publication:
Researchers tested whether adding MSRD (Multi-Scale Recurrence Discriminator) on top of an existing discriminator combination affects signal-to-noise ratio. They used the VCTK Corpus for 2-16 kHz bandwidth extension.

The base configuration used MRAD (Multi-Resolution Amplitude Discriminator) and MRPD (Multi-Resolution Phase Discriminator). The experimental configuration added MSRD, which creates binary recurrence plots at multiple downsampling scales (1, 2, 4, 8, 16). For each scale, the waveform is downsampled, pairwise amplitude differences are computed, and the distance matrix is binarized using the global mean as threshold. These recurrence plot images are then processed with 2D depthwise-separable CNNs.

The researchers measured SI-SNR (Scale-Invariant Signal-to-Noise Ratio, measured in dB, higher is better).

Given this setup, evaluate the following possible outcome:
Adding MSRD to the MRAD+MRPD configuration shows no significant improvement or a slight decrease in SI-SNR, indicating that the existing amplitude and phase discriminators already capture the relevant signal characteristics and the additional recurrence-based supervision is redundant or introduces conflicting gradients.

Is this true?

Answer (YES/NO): NO